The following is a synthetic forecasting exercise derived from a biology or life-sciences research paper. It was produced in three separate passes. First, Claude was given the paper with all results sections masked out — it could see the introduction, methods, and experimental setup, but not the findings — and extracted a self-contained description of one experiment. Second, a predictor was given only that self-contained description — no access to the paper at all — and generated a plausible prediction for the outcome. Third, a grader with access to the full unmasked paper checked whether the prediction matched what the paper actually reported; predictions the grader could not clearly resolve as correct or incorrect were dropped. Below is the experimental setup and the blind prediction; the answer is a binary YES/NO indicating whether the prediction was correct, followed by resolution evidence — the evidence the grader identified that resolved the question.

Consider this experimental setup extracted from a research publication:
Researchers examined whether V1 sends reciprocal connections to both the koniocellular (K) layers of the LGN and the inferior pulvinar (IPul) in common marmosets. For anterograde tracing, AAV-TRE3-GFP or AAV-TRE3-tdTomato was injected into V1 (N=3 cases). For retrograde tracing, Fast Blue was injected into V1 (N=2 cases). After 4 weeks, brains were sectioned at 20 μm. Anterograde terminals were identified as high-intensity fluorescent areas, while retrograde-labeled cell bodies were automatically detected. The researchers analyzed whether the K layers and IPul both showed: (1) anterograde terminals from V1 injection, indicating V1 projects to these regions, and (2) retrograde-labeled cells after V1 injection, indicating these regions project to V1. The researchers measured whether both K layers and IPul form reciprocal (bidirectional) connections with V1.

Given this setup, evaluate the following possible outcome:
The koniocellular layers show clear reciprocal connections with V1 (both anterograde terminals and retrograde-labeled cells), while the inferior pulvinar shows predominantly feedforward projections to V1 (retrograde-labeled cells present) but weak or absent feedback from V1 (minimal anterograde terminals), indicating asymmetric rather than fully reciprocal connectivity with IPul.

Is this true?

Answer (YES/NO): NO